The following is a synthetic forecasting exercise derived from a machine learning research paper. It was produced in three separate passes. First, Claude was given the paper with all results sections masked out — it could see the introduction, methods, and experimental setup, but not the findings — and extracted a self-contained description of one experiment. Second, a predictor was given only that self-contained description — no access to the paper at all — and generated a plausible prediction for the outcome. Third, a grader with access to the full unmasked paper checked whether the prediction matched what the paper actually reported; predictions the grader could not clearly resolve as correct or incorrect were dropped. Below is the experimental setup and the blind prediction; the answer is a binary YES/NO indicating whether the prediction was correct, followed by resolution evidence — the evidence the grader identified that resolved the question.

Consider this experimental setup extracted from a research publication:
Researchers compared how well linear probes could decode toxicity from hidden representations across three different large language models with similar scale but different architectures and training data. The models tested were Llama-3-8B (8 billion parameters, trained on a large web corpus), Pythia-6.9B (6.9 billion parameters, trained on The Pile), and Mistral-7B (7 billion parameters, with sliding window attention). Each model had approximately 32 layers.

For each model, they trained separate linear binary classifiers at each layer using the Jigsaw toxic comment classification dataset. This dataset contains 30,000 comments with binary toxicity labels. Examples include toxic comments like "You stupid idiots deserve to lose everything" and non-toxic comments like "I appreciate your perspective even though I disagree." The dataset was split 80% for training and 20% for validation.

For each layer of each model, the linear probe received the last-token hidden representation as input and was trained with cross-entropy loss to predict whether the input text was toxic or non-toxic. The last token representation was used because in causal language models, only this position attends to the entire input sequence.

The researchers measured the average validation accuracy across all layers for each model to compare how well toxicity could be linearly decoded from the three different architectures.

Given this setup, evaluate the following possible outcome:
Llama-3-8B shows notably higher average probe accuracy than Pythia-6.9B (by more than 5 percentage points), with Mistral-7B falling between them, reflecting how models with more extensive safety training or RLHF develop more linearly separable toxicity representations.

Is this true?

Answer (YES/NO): NO